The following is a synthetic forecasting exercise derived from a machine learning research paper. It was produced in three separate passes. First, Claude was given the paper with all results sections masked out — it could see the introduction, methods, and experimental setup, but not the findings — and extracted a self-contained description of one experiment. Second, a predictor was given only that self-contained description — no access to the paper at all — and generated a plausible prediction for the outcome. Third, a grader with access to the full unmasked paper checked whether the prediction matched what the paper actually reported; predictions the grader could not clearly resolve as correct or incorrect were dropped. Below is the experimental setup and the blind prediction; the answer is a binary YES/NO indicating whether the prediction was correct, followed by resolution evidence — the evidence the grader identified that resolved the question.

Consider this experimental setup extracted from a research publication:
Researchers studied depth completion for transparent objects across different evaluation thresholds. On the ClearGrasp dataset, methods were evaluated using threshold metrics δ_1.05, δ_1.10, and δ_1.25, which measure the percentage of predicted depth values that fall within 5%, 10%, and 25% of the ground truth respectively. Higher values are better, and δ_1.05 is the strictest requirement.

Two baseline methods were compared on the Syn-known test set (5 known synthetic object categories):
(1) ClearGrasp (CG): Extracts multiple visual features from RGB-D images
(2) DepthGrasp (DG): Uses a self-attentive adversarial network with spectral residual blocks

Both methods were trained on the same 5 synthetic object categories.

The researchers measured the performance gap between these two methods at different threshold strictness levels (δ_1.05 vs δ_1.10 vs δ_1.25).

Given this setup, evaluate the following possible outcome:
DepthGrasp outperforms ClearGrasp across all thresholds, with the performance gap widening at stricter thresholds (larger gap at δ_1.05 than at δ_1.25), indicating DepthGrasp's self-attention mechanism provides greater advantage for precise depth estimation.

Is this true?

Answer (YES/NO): YES